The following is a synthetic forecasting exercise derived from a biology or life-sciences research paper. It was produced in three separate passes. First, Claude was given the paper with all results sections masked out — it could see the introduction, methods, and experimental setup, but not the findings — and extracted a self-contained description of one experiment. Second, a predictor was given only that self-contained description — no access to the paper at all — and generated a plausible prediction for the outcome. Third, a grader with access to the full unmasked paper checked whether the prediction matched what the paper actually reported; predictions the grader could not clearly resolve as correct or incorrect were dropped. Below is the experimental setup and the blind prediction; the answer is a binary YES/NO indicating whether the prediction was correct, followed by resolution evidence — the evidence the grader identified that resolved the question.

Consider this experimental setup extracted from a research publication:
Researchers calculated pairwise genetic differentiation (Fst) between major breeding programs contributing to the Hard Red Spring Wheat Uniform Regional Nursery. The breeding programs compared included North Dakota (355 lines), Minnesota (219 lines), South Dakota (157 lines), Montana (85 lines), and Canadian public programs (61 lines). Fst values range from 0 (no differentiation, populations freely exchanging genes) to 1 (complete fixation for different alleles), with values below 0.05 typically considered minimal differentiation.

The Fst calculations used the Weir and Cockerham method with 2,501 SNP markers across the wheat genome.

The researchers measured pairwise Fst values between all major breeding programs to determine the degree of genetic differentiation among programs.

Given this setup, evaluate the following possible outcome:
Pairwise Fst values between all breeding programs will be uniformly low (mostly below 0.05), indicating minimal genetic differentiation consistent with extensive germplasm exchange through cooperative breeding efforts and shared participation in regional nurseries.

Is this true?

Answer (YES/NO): NO